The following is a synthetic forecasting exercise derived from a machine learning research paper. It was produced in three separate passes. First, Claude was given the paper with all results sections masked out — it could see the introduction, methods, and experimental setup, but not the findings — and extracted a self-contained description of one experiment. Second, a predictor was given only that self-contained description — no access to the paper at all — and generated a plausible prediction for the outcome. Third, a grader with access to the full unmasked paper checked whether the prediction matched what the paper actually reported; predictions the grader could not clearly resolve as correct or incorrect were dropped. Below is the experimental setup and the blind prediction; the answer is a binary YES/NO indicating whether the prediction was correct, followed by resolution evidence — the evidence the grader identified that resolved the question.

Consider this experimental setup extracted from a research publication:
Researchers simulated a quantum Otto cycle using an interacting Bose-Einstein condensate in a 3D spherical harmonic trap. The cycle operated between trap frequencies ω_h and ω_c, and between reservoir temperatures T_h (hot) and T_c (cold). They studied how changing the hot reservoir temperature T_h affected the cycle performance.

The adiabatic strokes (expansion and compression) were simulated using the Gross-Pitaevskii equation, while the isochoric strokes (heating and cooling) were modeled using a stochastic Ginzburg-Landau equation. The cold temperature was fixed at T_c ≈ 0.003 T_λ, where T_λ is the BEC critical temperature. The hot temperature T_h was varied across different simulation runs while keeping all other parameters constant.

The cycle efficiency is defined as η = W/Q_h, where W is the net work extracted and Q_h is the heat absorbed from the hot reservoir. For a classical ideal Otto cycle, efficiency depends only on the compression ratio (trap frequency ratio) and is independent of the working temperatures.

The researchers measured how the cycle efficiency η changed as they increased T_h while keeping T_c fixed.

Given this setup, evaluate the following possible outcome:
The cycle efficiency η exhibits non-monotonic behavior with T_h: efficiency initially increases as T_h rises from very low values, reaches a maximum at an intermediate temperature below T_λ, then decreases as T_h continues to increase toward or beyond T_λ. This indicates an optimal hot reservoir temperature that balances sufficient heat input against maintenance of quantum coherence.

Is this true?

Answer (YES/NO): NO